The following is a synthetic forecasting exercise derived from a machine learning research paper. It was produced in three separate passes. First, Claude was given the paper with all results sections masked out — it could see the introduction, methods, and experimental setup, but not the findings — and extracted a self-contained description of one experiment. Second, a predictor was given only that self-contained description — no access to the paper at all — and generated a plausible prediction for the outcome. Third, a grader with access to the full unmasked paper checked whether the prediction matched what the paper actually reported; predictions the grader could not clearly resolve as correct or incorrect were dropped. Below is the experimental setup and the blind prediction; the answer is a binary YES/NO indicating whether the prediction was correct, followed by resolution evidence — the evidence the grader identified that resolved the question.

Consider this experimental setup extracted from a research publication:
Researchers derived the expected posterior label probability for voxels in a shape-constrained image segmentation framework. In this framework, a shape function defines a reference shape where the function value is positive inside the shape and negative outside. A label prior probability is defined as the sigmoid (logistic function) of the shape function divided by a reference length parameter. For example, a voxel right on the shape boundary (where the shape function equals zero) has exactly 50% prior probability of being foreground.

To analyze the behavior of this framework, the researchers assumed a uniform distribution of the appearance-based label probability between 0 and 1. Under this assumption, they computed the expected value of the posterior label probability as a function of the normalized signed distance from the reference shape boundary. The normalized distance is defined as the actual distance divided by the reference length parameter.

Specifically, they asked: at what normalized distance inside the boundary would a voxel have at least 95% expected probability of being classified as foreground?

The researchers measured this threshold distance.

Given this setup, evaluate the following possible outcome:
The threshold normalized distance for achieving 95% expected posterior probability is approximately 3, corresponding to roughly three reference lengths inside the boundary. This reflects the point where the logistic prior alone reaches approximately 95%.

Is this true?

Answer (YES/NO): NO